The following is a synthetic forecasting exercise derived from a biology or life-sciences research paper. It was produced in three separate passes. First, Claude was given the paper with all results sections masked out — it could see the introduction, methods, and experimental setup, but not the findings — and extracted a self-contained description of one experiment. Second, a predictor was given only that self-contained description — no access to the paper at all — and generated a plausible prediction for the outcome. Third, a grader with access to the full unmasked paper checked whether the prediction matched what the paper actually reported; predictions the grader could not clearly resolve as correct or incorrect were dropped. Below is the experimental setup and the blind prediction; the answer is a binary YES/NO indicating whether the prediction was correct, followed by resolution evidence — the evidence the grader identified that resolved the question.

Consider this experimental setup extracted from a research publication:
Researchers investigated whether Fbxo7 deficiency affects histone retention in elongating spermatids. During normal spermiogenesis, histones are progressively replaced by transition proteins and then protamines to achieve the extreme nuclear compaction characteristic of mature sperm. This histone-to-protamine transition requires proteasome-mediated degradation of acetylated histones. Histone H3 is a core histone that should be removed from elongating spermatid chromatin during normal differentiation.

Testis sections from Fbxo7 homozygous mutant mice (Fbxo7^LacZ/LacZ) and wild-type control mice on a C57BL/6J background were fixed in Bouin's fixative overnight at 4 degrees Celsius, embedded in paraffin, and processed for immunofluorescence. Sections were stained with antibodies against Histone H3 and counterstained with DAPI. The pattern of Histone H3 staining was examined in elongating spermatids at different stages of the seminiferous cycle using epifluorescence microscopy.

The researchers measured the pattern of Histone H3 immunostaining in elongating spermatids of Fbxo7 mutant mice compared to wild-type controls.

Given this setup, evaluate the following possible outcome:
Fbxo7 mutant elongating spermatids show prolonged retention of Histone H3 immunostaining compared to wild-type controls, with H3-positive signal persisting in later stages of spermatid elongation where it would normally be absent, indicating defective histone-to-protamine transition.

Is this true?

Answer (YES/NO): NO